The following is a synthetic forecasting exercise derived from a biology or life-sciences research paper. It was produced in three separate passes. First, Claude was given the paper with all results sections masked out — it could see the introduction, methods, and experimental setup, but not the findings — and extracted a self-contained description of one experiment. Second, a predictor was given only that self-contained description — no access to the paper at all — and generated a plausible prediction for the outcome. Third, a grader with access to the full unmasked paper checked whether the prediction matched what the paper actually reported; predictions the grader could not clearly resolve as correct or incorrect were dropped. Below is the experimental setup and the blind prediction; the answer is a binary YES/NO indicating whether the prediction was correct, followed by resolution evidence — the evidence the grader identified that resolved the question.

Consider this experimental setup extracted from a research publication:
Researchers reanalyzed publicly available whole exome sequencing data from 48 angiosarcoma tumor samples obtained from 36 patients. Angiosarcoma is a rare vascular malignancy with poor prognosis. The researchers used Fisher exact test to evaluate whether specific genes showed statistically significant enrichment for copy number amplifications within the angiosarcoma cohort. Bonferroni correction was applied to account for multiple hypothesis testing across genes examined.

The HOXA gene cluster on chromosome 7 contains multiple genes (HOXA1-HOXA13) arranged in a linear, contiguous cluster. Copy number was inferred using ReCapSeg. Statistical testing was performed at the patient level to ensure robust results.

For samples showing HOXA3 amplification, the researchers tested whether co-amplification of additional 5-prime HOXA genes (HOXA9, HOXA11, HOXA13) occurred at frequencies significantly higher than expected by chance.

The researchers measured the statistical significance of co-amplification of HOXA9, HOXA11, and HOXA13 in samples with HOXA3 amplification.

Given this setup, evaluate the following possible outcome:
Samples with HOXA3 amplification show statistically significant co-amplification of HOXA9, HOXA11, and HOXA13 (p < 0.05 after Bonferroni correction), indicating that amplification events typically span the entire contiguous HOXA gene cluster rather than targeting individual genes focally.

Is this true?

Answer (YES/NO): NO